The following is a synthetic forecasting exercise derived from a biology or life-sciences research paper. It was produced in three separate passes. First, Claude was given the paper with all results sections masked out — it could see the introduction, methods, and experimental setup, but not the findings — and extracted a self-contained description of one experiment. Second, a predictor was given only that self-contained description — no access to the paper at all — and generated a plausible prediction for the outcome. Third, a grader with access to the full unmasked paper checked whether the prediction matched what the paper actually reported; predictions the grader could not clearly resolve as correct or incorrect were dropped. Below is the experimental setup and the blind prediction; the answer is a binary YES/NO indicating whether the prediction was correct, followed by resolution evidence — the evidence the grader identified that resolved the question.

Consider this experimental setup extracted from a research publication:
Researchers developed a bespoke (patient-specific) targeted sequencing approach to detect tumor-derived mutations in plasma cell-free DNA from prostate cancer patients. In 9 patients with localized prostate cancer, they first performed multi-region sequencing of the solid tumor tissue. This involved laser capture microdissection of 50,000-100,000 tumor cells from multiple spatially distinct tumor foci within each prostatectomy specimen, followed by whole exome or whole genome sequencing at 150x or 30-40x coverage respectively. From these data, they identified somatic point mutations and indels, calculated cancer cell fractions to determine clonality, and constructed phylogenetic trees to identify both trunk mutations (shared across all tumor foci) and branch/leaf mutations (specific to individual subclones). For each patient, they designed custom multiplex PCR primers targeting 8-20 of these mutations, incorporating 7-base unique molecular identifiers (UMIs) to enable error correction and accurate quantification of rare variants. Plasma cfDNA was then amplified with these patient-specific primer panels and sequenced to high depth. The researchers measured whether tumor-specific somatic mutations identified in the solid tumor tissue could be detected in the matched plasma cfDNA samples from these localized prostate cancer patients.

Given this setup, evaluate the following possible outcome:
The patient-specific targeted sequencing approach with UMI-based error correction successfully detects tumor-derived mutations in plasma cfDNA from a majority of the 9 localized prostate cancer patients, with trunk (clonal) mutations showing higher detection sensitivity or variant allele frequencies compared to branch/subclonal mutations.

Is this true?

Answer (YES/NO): NO